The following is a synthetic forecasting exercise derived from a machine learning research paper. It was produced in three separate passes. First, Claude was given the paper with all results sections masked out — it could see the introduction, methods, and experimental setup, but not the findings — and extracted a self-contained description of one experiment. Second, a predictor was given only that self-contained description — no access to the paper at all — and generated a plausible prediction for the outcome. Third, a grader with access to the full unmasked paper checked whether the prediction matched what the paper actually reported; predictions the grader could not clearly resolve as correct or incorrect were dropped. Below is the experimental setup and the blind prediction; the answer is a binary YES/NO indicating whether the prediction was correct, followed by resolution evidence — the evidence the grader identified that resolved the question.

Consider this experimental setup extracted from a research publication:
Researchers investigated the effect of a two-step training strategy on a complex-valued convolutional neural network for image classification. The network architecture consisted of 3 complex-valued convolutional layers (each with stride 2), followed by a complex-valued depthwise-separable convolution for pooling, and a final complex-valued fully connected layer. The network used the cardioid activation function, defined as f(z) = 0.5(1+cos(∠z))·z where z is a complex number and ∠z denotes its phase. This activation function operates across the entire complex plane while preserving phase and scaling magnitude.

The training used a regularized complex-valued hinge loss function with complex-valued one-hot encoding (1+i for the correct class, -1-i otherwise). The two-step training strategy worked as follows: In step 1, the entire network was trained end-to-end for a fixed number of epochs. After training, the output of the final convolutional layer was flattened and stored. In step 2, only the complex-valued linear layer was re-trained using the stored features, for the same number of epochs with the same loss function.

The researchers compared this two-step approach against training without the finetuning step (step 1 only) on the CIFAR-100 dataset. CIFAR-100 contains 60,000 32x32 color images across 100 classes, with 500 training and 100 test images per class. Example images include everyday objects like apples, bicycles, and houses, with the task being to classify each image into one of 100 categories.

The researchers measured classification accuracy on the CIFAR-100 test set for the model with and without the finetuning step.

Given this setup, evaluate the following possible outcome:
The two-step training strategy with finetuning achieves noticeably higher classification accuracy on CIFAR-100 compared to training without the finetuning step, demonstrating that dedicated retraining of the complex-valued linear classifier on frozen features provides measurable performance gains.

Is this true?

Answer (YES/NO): YES